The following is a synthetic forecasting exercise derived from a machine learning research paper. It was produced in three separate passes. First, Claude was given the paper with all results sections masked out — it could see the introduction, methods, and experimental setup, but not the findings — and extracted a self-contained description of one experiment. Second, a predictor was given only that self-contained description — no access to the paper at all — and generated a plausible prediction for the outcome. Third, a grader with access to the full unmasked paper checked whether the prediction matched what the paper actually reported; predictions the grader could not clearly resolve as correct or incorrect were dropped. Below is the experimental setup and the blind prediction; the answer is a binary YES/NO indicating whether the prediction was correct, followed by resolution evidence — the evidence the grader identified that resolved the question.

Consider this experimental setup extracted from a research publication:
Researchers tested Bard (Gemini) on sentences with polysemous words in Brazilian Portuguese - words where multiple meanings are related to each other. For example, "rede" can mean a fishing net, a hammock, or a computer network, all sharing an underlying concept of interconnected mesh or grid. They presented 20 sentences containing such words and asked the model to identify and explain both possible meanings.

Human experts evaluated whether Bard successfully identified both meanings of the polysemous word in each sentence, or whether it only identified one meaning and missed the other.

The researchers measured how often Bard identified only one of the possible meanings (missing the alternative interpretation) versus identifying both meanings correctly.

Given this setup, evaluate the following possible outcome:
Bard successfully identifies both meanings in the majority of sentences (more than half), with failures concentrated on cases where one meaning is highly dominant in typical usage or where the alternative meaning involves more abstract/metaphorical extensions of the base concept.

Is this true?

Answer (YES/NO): NO